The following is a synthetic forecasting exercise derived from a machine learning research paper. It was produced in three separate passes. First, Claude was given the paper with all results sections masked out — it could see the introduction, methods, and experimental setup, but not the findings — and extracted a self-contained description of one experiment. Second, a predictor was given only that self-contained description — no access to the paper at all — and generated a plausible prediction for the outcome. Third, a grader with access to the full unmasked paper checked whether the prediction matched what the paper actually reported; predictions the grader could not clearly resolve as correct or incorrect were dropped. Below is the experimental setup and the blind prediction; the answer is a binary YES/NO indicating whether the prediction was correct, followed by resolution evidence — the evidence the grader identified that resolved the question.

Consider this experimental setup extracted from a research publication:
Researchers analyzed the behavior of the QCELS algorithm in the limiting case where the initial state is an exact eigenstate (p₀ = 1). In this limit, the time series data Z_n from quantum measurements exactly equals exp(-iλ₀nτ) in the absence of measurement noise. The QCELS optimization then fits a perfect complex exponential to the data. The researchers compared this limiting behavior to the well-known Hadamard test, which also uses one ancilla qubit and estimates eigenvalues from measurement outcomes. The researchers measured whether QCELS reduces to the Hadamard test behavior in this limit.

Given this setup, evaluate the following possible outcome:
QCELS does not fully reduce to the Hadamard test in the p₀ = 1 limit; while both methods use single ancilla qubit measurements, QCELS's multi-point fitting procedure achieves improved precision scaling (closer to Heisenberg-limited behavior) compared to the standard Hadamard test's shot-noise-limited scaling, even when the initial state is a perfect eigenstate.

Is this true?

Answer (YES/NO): NO